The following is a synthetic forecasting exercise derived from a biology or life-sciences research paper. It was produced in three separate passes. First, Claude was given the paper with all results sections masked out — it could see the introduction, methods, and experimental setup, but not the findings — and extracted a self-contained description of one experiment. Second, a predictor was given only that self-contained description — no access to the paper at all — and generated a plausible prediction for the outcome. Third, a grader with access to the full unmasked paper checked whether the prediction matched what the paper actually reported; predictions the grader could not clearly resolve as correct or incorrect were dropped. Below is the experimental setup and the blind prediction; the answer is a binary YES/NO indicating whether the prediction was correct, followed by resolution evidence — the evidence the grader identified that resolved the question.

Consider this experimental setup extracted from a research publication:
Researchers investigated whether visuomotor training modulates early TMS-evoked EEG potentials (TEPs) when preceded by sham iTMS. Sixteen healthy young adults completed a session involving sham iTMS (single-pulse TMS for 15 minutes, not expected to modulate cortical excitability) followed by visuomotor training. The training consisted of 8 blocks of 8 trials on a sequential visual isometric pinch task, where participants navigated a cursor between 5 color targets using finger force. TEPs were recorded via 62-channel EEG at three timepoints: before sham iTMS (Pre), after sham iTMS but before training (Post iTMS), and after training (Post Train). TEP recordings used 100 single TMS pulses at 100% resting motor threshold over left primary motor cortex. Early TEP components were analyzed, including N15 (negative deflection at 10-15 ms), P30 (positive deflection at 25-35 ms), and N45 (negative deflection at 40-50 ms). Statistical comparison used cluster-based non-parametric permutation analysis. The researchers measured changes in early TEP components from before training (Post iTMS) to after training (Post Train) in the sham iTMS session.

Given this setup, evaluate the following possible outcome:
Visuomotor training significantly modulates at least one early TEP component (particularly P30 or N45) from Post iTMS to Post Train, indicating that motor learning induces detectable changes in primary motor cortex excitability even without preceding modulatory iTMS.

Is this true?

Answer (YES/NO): YES